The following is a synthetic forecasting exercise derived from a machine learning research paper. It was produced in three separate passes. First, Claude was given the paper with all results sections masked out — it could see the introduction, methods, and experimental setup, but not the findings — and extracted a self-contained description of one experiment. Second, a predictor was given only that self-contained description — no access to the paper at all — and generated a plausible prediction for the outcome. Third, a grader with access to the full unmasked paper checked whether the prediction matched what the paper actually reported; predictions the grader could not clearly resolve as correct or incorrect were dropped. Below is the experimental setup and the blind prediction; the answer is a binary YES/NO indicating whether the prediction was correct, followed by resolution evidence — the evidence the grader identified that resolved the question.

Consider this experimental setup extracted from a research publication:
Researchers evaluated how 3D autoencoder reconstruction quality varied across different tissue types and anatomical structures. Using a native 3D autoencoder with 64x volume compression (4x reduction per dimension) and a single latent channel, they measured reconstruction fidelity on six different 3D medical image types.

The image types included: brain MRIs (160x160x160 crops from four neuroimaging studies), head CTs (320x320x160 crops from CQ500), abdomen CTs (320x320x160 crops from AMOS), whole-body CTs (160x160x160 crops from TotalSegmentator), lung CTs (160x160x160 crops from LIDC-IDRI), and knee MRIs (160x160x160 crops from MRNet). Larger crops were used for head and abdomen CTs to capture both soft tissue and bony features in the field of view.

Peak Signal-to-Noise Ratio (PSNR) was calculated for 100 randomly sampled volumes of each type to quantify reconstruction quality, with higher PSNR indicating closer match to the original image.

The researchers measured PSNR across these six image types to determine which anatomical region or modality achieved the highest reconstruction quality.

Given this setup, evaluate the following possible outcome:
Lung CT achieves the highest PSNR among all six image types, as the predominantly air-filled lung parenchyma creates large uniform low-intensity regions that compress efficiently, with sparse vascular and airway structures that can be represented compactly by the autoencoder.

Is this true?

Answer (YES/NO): NO